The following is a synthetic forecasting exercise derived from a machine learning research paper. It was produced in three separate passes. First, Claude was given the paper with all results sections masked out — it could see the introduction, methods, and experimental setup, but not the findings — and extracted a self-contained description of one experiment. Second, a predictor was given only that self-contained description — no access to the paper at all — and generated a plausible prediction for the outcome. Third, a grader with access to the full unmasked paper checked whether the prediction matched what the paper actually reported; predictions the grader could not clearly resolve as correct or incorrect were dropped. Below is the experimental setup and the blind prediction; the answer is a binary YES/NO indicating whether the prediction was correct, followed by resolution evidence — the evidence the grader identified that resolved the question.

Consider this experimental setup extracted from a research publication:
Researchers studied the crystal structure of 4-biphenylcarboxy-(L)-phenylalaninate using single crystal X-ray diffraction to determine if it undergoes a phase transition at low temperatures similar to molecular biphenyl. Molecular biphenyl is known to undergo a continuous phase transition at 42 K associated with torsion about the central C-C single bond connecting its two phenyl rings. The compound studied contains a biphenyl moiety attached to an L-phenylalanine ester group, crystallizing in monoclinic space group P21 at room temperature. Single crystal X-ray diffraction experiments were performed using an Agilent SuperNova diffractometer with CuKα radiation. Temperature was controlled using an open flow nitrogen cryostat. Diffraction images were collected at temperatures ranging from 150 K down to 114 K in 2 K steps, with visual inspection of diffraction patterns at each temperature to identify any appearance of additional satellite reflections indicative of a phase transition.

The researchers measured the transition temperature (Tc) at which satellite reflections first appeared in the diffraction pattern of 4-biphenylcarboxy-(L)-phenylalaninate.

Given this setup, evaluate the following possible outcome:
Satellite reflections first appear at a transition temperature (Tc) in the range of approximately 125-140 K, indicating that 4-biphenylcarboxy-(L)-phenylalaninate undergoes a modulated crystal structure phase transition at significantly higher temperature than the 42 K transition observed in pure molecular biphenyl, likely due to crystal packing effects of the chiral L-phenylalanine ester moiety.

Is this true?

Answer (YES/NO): NO